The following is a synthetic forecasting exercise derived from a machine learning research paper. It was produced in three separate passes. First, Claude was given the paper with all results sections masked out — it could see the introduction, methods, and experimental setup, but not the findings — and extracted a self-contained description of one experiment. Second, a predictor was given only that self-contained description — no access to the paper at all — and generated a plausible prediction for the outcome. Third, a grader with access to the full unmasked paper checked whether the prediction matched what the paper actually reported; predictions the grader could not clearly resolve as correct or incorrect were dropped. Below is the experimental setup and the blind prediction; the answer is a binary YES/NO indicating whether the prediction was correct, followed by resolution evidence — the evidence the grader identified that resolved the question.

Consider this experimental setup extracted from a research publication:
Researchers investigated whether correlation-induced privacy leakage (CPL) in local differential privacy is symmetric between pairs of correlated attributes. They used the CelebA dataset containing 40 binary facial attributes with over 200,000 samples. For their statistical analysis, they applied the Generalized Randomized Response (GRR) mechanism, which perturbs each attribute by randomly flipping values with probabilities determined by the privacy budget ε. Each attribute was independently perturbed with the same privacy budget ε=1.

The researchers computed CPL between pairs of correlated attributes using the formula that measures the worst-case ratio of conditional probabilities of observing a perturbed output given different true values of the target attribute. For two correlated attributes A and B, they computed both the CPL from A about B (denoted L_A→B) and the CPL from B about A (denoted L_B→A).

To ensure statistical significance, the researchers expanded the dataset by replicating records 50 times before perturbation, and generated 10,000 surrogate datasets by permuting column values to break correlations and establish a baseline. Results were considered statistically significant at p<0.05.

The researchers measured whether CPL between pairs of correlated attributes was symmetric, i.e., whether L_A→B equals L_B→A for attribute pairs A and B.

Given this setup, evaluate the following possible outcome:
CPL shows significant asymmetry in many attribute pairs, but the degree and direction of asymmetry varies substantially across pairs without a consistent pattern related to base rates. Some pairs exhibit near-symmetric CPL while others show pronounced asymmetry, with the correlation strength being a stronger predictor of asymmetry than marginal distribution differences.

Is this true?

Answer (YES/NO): NO